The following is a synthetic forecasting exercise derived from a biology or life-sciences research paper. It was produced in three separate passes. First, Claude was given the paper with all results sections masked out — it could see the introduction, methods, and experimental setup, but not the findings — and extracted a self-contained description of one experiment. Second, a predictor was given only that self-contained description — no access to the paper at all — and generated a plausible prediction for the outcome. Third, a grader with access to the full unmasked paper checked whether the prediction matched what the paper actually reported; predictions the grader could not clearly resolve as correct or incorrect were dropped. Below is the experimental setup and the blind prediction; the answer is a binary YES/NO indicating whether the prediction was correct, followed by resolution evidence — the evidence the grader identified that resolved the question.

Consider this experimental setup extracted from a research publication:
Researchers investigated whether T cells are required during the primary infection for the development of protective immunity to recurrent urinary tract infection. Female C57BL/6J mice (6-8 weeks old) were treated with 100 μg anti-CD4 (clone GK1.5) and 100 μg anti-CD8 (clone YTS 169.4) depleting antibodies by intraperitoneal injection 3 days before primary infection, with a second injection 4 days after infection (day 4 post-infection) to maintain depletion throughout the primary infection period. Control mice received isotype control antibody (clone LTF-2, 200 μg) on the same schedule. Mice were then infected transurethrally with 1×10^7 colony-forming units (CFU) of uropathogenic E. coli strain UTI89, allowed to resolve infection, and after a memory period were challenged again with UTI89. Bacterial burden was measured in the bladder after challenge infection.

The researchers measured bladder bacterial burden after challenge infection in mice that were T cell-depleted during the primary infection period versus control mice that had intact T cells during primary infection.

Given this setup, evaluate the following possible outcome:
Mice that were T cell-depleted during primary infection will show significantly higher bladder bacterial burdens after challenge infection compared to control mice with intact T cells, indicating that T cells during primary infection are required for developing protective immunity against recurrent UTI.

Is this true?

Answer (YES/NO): NO